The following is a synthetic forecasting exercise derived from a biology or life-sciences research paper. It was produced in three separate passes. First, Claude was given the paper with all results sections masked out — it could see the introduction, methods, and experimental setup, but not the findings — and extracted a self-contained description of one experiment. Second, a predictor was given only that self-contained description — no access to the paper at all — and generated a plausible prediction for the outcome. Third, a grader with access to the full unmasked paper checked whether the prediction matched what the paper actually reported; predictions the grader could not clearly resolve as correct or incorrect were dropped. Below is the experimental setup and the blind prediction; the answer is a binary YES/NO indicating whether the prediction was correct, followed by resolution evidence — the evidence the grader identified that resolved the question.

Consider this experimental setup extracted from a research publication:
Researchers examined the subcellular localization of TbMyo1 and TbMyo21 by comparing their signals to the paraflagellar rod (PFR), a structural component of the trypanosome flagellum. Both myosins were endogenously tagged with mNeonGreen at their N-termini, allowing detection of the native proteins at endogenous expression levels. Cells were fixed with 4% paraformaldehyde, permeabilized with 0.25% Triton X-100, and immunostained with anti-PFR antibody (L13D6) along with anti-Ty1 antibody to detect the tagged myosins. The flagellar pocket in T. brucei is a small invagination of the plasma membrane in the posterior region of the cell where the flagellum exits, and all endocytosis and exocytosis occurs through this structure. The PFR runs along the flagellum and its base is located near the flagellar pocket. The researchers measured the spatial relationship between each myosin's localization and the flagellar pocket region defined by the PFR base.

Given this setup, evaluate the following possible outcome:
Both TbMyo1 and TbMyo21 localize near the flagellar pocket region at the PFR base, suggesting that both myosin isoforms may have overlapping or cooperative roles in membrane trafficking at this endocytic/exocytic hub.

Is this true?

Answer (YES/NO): NO